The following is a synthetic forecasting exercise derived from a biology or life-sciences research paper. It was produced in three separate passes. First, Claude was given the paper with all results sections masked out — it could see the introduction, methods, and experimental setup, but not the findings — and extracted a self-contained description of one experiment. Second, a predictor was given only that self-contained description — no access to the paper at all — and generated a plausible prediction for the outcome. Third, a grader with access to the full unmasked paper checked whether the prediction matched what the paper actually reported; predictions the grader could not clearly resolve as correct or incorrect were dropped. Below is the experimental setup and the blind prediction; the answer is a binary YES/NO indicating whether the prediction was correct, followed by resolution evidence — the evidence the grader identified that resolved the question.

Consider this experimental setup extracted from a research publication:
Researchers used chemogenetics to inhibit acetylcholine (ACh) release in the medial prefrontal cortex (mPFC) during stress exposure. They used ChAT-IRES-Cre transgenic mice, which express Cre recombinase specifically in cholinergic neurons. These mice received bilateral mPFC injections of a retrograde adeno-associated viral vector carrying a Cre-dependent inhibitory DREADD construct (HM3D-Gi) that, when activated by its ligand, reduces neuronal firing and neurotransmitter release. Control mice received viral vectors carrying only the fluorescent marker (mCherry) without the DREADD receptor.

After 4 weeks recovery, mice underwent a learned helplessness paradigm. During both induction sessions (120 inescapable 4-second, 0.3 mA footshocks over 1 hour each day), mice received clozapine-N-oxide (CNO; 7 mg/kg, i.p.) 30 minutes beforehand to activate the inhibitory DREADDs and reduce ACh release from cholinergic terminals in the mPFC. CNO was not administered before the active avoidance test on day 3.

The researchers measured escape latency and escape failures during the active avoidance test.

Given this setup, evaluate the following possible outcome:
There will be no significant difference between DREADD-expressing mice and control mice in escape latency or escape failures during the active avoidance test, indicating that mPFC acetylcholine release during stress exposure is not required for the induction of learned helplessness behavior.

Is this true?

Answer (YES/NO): NO